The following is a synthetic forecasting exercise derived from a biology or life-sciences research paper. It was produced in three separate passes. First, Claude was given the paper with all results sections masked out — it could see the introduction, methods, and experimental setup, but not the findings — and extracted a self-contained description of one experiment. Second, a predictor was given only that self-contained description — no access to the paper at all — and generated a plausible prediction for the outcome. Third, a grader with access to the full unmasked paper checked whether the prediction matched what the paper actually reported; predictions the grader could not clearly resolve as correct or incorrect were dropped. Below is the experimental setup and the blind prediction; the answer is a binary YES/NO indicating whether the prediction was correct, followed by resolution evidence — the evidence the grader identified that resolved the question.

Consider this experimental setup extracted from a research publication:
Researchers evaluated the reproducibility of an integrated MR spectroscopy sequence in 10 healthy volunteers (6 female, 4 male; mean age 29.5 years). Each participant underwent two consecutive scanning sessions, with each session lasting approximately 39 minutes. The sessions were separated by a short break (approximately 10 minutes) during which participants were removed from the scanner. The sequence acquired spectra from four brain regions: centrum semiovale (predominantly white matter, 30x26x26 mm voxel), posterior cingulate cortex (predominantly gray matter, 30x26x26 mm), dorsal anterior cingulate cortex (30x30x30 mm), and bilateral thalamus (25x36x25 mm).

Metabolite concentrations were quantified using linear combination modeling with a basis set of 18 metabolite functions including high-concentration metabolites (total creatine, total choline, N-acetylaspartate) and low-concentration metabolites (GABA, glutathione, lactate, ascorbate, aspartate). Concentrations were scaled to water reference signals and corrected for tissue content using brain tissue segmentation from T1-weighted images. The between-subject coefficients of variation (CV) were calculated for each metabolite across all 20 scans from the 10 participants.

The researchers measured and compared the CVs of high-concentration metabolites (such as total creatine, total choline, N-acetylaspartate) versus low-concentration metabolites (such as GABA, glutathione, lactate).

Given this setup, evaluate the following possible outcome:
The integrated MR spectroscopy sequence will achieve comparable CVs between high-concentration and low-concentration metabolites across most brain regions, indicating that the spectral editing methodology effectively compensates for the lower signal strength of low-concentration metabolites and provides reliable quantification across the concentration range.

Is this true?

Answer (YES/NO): NO